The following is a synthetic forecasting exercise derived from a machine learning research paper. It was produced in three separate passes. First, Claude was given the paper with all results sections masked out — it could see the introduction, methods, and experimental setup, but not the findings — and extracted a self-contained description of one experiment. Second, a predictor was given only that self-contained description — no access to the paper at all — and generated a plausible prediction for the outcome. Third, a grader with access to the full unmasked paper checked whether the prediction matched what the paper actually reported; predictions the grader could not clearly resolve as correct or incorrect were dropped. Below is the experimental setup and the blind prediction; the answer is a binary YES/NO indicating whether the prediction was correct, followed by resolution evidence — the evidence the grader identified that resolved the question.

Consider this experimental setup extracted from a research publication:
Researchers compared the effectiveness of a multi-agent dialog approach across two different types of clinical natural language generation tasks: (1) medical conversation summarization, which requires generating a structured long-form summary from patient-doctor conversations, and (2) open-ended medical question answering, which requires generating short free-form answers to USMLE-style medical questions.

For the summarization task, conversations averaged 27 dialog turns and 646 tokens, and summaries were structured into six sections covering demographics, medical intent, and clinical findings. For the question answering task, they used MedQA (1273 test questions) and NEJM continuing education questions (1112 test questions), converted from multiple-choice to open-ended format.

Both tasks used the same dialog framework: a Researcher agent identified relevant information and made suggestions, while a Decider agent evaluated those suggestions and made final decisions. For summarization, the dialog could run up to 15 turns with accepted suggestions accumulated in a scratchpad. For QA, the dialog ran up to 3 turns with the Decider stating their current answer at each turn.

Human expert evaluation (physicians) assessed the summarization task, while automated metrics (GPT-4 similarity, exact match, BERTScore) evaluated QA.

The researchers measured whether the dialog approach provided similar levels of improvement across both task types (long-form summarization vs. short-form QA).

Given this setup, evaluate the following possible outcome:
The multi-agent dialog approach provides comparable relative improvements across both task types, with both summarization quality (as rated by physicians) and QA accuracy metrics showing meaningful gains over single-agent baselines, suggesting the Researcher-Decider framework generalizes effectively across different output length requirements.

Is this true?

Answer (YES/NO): NO